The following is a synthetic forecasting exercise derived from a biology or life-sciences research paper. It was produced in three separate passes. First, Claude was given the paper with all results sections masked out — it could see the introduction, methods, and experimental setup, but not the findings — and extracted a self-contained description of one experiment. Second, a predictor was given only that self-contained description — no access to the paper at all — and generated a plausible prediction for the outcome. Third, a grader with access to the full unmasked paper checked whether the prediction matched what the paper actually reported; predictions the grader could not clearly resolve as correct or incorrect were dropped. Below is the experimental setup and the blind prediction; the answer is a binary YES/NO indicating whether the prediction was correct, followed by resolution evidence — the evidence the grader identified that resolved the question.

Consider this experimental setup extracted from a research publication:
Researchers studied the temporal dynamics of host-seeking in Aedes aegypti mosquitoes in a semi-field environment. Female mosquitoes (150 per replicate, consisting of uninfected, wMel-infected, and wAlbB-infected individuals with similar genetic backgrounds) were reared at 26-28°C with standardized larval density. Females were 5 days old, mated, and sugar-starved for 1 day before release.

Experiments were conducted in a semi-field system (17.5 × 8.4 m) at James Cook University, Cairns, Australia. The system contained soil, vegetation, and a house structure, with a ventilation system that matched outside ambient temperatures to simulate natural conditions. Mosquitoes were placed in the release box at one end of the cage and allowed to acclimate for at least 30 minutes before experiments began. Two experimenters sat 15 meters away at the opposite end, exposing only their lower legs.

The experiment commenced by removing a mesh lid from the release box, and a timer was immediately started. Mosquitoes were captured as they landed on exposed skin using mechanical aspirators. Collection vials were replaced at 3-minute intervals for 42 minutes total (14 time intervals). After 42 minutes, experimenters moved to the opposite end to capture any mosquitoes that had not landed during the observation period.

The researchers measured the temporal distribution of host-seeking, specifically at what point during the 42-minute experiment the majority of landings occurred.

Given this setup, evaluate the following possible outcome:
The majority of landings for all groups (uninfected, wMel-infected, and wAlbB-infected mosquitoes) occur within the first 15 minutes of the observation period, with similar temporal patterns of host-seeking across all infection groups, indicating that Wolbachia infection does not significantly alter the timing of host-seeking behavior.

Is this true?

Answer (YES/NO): YES